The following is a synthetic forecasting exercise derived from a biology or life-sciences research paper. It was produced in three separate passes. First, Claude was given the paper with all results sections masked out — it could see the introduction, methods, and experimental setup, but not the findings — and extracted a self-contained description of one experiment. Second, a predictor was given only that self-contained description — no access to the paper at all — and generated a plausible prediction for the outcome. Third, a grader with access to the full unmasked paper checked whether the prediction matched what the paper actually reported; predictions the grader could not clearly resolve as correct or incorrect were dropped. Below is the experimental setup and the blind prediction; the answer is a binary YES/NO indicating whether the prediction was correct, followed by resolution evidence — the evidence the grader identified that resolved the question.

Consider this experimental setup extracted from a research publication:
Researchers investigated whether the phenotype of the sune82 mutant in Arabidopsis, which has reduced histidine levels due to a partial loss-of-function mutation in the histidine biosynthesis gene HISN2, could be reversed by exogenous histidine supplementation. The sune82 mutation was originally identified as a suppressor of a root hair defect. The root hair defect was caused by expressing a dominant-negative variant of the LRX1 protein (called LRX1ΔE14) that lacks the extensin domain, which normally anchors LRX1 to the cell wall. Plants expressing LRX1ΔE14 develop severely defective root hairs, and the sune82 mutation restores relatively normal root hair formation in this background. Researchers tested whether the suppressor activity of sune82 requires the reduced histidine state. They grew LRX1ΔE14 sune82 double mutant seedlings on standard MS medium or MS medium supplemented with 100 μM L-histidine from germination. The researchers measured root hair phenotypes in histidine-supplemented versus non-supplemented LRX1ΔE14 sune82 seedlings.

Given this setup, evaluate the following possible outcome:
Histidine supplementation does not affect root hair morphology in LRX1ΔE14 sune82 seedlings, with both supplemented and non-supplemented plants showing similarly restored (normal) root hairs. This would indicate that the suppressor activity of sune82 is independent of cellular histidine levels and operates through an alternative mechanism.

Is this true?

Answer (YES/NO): NO